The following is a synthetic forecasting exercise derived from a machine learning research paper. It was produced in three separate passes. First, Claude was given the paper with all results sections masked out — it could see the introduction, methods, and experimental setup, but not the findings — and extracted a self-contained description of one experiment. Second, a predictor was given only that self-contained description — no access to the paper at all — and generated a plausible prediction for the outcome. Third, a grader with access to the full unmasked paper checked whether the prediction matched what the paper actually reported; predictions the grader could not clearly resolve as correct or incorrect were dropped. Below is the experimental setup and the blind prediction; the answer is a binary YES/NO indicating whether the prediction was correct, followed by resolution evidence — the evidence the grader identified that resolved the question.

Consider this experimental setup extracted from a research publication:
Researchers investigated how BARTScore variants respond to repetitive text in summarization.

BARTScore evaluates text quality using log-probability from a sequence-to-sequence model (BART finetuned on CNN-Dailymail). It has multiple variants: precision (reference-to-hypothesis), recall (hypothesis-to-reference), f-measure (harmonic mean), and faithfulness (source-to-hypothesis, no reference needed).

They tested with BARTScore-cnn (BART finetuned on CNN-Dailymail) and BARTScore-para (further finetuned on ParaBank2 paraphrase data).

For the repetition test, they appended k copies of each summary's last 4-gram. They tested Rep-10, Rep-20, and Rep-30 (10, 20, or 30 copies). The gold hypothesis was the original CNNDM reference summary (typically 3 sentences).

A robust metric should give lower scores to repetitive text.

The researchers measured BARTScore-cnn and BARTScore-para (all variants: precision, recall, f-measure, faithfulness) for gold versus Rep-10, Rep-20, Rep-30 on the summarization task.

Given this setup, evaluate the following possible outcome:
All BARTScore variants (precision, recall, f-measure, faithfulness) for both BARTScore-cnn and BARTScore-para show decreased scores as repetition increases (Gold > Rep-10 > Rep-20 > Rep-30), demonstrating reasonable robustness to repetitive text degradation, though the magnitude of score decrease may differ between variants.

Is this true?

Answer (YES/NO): NO